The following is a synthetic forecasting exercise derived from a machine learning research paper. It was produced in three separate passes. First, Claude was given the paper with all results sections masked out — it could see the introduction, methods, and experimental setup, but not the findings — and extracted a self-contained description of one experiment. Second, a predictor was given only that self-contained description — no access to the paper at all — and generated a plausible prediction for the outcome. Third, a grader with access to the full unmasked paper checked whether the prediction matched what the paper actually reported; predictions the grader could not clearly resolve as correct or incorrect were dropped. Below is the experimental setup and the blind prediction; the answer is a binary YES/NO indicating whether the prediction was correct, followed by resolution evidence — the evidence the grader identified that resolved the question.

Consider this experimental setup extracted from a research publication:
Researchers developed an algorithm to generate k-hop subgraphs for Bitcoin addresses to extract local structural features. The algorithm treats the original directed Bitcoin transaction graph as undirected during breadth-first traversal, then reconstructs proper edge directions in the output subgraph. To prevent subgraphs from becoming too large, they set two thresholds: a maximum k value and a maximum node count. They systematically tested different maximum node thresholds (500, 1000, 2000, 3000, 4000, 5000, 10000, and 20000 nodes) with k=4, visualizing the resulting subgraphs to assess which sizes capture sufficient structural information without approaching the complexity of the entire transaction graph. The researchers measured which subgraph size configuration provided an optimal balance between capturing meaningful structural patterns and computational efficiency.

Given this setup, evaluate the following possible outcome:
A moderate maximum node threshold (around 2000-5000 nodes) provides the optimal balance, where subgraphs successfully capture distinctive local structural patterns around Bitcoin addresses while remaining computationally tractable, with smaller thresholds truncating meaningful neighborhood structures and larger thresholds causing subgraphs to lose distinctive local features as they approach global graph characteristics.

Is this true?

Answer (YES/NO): NO